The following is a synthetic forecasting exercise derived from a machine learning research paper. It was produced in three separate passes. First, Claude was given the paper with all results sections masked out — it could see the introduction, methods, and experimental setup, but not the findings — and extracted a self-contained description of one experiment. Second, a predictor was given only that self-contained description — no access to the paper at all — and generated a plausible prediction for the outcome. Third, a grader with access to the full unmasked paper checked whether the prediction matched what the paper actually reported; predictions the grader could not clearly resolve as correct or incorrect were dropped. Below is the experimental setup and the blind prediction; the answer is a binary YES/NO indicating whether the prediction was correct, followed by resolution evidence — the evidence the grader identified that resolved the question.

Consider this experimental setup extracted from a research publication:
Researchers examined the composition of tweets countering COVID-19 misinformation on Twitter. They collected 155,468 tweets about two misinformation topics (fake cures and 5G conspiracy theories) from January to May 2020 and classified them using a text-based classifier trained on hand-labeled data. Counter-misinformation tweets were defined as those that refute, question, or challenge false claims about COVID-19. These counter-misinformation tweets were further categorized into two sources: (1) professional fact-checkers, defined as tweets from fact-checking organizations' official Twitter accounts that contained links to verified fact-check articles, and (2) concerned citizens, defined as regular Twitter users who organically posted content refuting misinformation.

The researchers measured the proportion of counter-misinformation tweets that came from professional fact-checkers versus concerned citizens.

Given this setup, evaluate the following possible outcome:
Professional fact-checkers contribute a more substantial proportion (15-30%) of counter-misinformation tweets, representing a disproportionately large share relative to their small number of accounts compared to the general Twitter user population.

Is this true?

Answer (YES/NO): NO